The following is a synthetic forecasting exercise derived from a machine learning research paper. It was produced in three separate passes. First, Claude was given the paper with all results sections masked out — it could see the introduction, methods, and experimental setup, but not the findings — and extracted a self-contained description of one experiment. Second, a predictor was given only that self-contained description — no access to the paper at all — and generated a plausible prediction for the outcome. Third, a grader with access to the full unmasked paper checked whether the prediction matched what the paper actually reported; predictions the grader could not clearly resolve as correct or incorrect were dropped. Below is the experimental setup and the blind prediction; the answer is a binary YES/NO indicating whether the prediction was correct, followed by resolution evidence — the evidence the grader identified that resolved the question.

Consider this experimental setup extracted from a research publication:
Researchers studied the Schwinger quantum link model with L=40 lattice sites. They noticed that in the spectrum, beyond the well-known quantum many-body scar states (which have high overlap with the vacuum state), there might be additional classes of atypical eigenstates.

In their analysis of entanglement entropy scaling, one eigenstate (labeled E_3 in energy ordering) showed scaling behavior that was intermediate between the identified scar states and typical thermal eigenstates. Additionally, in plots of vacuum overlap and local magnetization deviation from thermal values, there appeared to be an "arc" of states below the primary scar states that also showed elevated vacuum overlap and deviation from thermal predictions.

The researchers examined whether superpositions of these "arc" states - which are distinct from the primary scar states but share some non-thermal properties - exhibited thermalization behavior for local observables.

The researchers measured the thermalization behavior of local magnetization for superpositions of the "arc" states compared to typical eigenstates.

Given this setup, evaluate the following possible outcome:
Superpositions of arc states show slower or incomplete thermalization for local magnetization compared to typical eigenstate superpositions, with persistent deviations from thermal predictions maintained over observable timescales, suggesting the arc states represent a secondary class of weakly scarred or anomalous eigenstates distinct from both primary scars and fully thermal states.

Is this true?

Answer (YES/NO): YES